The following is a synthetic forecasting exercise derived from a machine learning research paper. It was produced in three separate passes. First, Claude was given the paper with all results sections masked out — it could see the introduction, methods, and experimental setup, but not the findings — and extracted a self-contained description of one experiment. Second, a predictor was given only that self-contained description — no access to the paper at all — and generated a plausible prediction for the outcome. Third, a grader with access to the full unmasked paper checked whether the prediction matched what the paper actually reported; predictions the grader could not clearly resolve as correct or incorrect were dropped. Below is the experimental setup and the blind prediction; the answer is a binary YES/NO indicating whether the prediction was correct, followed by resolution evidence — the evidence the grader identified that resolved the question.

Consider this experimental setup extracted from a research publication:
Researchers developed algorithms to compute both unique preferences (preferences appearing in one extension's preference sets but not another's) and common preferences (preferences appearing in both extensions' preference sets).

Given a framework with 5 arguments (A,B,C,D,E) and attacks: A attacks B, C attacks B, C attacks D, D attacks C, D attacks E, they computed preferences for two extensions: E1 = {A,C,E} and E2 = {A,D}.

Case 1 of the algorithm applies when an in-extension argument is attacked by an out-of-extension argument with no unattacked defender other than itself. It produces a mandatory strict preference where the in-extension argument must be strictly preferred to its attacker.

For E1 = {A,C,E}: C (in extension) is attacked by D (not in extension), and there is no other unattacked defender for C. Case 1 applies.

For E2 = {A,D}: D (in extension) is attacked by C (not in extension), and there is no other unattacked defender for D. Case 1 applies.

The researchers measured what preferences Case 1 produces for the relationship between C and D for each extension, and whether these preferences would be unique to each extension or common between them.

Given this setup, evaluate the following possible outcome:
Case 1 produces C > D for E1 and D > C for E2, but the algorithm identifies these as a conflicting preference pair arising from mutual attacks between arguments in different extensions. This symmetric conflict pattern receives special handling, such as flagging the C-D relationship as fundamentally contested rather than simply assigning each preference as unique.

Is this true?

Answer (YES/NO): NO